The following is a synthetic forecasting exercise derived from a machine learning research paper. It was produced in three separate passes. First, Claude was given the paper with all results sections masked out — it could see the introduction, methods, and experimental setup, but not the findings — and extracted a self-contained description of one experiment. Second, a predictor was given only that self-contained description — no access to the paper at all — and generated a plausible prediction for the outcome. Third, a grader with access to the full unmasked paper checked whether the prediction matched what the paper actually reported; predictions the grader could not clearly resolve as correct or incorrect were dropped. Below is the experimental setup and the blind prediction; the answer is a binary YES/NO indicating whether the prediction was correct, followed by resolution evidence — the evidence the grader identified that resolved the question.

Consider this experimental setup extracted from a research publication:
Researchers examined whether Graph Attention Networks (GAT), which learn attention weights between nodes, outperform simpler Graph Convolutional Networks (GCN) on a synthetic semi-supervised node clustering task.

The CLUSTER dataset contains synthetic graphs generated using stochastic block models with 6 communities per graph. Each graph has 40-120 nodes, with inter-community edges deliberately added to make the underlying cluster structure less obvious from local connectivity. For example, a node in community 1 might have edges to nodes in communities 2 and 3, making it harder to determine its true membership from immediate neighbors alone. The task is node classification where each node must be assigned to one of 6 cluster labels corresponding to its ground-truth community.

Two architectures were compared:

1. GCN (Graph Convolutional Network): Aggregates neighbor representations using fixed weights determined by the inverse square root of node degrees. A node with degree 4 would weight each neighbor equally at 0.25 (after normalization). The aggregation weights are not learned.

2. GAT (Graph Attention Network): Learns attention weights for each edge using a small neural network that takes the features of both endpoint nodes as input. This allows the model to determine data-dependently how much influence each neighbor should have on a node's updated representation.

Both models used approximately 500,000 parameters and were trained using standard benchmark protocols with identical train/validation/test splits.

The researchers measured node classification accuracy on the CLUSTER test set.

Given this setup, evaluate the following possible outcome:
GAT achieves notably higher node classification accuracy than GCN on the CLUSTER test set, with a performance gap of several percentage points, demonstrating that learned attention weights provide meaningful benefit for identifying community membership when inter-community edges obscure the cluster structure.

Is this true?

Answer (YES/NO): NO